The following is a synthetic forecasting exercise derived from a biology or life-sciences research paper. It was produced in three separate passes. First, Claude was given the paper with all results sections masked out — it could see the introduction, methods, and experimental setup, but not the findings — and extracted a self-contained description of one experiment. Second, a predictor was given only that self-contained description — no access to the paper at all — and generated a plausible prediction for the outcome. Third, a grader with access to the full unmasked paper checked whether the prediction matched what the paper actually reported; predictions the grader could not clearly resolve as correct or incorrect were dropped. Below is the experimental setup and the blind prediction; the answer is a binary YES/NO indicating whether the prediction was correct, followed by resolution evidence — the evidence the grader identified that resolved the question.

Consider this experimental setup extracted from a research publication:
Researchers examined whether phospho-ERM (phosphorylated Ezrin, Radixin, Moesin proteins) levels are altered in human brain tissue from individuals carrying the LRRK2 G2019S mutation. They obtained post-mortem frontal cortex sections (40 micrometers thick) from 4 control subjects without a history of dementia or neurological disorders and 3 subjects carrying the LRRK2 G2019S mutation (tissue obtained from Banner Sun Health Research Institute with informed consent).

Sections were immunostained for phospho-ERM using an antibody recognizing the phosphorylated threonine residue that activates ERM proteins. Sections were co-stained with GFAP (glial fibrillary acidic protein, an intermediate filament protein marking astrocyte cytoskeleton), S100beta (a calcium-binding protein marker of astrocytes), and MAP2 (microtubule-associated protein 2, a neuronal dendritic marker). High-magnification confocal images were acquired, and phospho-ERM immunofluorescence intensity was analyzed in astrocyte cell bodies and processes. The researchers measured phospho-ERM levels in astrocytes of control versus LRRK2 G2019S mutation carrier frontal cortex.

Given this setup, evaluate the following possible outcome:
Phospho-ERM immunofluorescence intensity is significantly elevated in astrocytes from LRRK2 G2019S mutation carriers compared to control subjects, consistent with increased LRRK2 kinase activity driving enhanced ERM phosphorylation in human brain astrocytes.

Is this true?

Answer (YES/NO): YES